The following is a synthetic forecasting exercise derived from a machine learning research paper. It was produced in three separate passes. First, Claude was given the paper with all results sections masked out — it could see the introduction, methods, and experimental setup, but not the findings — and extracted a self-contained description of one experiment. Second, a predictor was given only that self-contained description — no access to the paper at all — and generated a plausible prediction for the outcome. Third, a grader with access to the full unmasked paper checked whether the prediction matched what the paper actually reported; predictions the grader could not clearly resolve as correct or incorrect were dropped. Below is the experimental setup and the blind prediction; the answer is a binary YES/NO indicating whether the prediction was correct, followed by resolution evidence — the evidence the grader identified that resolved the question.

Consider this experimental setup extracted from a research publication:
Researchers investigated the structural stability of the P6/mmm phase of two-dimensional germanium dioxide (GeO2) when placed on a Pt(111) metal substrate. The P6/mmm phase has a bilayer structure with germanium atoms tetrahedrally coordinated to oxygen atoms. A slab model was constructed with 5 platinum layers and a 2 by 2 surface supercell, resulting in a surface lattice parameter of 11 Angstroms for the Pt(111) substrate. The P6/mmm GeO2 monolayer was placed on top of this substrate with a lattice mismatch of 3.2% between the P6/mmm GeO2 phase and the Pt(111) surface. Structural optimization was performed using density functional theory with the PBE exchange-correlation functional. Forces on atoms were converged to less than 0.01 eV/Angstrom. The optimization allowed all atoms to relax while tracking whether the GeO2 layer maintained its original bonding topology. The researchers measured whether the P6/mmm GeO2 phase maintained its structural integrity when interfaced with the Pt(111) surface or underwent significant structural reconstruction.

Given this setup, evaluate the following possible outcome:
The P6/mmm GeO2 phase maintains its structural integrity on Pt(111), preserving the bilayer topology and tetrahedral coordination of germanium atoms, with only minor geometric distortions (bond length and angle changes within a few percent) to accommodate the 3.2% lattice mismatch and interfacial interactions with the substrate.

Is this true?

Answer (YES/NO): YES